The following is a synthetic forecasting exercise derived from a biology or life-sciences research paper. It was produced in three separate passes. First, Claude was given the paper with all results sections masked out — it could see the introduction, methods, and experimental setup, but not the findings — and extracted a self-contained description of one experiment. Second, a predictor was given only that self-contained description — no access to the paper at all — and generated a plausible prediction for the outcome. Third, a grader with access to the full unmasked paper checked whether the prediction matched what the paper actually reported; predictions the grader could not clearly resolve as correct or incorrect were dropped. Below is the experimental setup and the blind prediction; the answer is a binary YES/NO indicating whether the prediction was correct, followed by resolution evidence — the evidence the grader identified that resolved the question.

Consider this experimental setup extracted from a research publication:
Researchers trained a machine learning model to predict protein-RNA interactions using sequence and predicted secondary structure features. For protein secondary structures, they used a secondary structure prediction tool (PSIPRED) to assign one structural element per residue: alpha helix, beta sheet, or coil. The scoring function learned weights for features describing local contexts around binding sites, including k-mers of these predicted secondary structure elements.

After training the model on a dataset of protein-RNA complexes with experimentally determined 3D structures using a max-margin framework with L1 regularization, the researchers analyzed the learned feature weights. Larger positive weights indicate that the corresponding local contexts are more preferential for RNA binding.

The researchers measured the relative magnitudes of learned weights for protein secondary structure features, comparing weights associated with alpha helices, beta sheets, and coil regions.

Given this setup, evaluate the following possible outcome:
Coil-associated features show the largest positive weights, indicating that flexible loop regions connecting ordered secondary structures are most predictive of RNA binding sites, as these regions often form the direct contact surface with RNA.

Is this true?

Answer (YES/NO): YES